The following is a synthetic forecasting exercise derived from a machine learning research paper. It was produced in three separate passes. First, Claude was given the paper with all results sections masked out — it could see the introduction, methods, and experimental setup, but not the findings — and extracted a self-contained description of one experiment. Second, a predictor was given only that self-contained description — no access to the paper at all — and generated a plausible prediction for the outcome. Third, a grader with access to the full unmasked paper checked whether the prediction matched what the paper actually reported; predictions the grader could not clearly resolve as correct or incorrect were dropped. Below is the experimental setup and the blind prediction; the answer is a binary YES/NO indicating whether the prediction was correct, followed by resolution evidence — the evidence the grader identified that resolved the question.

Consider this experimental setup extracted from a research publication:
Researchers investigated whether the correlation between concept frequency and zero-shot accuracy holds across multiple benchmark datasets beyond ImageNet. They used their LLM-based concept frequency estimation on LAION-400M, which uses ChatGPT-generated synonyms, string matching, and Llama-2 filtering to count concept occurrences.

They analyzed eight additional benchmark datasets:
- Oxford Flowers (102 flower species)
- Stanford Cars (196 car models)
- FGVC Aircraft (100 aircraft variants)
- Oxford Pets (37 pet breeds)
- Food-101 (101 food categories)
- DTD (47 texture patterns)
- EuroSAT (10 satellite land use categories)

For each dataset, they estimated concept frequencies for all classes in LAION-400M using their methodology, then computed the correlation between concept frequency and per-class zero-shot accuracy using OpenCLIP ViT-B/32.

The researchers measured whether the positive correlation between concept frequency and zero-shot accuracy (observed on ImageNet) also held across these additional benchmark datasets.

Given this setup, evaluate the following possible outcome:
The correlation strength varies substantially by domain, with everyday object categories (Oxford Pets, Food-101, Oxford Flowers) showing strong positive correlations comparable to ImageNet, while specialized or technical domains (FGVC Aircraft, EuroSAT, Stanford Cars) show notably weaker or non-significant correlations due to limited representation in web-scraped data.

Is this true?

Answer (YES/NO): NO